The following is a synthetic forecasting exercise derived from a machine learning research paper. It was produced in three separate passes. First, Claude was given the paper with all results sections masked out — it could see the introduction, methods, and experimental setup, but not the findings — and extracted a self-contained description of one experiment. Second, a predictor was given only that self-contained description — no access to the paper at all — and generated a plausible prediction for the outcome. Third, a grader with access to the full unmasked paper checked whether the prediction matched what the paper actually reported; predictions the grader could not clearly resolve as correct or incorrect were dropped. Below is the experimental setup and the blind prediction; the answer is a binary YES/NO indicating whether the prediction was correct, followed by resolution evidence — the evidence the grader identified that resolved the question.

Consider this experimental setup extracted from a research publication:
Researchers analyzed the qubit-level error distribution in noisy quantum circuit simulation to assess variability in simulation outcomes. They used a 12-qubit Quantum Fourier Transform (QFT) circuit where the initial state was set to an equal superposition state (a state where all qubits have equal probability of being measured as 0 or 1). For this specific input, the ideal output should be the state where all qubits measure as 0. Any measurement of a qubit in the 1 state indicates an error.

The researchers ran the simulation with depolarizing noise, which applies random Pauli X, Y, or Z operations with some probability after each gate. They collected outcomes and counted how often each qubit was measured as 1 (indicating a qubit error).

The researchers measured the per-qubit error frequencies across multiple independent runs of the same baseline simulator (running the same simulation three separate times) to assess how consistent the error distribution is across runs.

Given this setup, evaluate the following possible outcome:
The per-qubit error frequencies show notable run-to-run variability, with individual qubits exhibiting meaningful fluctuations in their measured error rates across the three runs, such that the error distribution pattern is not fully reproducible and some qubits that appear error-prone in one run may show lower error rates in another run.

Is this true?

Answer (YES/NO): NO